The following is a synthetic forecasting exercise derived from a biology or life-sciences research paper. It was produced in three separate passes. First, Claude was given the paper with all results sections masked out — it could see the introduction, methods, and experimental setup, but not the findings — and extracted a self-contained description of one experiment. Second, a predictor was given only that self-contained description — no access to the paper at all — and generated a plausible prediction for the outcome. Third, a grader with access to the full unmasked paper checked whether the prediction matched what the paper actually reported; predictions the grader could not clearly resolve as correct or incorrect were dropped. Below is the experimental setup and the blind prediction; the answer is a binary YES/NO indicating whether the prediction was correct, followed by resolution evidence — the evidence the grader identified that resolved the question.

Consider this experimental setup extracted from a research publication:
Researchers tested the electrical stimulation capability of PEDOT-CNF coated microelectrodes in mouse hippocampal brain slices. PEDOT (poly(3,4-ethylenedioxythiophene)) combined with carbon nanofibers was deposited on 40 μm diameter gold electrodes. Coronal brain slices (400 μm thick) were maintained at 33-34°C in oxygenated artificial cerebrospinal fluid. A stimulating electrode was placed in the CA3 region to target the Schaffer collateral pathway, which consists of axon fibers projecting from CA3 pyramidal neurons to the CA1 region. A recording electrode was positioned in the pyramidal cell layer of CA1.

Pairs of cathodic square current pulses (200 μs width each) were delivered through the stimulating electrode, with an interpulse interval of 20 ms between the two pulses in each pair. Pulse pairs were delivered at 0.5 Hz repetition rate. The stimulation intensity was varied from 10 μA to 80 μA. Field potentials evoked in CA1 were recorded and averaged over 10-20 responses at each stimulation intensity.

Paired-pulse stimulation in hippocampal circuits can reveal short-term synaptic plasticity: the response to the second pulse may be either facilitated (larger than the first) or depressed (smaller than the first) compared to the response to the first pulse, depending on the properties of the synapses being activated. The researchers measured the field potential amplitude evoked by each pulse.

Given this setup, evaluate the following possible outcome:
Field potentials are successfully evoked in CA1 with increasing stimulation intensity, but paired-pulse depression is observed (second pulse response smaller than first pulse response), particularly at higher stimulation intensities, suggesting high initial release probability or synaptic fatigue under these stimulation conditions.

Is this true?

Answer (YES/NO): NO